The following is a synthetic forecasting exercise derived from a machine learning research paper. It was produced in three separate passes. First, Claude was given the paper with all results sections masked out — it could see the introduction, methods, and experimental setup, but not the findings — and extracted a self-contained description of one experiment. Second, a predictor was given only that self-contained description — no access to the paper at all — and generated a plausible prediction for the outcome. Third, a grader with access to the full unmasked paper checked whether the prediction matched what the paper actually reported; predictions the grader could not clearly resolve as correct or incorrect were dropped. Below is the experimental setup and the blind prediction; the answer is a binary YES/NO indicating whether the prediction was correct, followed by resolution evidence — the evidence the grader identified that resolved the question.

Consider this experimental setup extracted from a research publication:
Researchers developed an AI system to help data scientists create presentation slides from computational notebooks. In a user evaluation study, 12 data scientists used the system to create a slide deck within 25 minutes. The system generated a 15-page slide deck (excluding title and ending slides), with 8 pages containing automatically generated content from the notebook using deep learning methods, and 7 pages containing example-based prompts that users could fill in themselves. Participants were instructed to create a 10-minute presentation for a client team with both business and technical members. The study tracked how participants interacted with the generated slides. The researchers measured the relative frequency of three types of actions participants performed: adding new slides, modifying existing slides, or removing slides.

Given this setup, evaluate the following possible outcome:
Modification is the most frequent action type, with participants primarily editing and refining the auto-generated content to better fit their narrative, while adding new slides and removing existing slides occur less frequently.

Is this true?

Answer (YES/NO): YES